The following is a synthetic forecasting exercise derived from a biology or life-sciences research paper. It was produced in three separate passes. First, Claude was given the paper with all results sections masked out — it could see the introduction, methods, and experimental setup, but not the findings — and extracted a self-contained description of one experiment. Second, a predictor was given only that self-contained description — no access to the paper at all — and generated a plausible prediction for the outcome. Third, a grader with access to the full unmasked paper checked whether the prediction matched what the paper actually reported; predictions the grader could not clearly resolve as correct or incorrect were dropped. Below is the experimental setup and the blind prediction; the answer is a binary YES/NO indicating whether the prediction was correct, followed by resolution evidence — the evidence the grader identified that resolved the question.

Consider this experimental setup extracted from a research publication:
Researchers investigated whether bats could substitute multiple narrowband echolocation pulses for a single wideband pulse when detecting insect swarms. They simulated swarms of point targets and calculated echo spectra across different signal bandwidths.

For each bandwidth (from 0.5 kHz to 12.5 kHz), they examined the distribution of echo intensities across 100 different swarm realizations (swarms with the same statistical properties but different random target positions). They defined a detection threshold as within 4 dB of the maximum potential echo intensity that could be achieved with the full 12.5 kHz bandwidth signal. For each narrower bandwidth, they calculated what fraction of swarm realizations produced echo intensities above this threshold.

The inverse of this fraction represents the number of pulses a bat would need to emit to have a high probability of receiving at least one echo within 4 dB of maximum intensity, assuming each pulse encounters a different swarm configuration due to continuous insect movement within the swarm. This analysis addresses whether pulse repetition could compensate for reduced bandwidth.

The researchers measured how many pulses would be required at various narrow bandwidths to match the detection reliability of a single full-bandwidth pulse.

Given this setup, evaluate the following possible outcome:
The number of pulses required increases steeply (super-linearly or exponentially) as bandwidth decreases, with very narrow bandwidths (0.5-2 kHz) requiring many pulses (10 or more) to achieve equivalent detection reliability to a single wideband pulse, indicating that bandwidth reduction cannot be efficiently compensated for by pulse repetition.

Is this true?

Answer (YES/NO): YES